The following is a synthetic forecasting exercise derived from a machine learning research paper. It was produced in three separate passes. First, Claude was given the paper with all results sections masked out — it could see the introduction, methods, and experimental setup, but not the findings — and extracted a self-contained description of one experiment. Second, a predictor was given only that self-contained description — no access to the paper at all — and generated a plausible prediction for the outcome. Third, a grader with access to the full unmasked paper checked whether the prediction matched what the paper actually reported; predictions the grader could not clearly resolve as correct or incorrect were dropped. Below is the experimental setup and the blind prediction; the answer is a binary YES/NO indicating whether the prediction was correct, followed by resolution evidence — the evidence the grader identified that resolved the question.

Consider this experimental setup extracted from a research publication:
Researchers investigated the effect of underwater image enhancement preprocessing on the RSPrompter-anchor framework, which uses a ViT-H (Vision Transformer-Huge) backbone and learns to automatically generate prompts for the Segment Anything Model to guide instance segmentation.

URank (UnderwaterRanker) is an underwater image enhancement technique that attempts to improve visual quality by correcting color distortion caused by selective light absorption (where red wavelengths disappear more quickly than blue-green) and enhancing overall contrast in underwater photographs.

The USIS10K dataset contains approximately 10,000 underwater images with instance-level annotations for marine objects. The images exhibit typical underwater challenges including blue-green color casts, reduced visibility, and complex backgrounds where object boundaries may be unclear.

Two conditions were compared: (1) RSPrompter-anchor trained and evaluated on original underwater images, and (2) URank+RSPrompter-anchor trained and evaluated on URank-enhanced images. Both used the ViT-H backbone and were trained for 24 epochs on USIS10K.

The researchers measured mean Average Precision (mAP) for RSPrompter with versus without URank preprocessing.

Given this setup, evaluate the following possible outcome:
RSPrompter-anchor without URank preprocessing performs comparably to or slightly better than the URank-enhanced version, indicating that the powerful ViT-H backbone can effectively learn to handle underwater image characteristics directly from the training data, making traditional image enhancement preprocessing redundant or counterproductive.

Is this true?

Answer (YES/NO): YES